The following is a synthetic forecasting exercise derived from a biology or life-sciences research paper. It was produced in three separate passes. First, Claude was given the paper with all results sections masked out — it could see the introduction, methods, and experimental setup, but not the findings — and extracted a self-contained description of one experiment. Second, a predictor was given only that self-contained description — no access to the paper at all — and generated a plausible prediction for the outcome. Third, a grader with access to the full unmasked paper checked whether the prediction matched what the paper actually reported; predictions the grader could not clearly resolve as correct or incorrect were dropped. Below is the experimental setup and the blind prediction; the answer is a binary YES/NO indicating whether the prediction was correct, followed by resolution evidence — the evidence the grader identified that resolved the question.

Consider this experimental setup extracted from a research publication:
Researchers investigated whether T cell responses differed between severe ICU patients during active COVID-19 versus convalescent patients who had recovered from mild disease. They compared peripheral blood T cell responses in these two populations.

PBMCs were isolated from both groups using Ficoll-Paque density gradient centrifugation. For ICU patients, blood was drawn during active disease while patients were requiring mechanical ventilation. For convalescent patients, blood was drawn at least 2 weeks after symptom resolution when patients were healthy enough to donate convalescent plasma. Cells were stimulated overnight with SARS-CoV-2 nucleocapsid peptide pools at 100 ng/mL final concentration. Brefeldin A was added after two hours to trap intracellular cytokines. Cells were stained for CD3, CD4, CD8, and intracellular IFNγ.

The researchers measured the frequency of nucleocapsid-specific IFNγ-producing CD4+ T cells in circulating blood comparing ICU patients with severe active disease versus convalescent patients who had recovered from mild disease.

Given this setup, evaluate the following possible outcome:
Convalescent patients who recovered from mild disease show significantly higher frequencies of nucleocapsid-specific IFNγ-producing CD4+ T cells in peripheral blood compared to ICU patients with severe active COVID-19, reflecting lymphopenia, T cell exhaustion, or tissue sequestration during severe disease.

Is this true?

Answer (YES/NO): YES